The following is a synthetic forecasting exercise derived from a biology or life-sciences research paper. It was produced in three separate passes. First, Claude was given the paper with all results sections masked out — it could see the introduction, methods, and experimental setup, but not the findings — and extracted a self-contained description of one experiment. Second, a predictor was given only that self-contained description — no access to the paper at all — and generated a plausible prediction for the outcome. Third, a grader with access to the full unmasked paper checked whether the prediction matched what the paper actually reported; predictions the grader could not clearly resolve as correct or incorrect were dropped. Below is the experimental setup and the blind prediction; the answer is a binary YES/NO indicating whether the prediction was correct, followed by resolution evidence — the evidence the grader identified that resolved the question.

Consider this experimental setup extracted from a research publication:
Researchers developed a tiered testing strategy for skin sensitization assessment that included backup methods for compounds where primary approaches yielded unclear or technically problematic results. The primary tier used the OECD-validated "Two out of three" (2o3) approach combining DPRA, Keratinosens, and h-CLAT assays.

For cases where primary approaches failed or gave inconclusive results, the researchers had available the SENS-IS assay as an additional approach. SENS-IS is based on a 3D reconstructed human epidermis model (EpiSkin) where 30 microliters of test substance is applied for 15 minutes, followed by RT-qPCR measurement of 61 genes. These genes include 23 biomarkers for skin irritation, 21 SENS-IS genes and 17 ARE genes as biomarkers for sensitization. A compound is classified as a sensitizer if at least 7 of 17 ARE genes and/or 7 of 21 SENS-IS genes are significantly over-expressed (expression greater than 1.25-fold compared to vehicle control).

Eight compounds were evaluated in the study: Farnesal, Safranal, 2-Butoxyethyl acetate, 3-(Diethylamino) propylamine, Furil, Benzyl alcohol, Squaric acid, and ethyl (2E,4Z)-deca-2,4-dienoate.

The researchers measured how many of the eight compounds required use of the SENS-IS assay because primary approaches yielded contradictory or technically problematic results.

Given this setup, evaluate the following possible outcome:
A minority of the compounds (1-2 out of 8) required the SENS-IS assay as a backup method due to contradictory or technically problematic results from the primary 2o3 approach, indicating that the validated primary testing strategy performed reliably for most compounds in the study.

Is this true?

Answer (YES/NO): YES